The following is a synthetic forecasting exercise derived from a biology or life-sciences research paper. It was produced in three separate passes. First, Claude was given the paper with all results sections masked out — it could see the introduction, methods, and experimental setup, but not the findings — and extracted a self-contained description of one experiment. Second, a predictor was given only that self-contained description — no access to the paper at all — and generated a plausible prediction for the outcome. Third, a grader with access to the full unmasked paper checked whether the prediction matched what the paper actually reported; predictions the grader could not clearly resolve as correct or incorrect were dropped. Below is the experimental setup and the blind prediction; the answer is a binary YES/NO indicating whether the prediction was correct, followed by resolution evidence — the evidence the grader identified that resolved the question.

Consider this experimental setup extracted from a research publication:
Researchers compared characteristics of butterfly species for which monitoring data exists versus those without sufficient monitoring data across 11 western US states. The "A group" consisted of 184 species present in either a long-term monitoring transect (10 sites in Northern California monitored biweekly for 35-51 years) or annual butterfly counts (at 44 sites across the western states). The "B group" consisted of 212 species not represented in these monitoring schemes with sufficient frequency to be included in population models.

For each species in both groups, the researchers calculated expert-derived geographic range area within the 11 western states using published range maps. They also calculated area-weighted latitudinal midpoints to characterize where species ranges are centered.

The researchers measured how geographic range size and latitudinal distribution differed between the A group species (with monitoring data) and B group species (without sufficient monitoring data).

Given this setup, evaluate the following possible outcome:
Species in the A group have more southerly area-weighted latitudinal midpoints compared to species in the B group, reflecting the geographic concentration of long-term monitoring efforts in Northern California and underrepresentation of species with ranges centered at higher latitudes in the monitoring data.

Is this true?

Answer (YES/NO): NO